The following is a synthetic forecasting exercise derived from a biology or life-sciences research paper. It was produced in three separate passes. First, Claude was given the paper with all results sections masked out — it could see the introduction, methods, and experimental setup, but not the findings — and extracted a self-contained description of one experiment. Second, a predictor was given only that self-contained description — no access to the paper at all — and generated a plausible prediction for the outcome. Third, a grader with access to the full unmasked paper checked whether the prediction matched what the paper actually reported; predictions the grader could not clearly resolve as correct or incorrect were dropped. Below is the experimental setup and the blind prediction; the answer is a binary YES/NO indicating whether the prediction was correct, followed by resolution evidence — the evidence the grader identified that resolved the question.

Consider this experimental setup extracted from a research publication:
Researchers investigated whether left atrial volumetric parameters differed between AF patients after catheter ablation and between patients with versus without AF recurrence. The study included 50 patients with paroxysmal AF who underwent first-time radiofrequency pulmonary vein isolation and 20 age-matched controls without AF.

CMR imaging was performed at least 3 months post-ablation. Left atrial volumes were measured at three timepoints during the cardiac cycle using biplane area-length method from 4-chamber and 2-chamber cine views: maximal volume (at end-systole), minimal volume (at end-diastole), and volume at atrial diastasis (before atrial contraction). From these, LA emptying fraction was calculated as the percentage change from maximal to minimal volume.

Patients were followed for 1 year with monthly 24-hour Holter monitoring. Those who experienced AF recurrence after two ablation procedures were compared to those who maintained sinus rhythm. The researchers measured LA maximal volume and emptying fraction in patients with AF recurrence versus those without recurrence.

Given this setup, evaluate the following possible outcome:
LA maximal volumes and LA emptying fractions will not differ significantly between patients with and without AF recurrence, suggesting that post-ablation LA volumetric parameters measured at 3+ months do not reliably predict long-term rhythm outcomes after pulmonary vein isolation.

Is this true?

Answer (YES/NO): NO